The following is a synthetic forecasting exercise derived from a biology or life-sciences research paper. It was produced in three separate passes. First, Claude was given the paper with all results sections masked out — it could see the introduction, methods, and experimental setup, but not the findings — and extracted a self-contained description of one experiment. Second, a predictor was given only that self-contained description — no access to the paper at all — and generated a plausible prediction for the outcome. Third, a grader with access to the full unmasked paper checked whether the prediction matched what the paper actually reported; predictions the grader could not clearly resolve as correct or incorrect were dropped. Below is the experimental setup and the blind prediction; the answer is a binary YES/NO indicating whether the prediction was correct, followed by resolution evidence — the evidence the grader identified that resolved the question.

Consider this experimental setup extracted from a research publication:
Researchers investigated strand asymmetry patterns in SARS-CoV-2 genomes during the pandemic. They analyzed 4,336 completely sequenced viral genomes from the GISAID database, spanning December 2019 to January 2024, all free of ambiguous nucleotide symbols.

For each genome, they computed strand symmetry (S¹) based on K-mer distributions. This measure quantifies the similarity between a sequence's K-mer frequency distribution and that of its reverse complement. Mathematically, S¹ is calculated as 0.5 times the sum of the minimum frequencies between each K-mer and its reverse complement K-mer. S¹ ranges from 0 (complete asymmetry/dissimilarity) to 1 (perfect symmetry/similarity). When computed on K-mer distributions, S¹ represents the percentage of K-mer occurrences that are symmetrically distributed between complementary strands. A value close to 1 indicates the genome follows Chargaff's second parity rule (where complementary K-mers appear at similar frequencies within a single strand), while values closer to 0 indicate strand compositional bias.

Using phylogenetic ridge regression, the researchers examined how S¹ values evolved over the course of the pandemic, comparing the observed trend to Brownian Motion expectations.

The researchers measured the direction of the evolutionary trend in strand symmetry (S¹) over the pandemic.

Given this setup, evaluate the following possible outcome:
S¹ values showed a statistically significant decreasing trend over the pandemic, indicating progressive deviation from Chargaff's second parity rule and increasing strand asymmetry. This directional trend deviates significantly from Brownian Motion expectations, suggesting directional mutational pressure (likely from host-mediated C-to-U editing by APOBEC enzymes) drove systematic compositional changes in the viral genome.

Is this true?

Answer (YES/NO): YES